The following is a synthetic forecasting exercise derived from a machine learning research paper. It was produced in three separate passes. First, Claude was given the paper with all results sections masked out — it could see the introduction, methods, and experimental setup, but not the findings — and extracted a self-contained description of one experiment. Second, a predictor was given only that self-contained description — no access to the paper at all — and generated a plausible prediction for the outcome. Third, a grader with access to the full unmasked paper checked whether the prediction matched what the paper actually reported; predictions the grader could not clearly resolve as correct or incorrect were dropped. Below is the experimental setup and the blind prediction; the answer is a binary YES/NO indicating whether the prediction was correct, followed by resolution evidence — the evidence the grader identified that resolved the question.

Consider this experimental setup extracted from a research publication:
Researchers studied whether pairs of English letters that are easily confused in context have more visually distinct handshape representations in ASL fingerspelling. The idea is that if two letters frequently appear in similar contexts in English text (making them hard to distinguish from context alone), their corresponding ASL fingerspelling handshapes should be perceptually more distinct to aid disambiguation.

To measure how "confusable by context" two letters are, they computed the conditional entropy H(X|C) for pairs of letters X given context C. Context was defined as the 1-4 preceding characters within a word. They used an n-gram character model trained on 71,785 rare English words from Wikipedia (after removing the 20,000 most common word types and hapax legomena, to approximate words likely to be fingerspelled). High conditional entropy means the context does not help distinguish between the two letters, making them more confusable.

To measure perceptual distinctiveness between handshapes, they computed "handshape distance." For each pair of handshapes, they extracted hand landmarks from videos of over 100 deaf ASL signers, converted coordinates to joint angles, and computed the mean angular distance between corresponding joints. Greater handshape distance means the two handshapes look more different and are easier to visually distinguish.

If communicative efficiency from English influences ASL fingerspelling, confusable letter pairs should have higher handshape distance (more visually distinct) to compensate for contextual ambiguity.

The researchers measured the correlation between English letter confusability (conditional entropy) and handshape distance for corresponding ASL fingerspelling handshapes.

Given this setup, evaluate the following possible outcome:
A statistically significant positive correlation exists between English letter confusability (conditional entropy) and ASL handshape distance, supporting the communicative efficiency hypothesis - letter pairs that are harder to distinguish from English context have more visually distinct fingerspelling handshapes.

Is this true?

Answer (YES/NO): NO